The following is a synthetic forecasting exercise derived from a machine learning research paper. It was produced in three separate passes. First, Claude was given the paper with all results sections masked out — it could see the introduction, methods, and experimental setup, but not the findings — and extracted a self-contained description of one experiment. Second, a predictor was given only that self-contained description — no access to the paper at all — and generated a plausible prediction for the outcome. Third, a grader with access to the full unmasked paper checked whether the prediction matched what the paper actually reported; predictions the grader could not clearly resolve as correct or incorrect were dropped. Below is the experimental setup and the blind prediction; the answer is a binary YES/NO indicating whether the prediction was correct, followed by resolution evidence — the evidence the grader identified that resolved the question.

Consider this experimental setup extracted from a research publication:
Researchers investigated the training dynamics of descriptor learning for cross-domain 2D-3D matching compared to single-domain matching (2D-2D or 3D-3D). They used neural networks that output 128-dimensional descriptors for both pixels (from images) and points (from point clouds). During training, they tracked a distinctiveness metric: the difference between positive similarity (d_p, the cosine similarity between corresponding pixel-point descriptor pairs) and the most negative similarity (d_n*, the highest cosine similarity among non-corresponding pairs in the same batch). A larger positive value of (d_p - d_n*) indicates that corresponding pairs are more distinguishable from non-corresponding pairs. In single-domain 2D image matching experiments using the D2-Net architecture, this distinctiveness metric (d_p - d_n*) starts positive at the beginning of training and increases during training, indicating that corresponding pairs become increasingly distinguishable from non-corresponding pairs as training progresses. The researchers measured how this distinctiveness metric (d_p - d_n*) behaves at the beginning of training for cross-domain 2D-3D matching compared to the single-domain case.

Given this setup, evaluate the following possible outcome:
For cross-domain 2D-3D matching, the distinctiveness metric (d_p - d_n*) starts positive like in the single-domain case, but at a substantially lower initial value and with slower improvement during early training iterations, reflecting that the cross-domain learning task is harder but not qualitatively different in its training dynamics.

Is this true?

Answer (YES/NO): NO